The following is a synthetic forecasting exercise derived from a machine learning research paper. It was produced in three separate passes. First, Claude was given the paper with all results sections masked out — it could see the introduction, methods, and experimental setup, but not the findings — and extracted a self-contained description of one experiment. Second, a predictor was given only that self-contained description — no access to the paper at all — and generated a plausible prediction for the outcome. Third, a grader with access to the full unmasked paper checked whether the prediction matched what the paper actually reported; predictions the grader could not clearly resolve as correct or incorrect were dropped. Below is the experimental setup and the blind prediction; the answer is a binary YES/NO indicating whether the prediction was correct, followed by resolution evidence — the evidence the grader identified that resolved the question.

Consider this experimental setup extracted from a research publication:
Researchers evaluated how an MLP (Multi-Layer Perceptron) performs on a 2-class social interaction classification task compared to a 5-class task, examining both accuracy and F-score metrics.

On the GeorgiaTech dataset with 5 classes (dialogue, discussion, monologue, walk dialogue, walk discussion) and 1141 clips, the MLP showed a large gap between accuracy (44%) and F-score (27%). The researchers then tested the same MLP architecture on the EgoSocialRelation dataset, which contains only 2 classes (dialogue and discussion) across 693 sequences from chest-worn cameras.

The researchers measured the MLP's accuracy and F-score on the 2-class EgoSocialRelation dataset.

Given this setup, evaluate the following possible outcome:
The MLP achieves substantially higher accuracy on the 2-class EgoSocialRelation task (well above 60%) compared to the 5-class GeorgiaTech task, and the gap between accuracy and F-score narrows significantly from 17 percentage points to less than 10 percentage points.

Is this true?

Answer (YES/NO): YES